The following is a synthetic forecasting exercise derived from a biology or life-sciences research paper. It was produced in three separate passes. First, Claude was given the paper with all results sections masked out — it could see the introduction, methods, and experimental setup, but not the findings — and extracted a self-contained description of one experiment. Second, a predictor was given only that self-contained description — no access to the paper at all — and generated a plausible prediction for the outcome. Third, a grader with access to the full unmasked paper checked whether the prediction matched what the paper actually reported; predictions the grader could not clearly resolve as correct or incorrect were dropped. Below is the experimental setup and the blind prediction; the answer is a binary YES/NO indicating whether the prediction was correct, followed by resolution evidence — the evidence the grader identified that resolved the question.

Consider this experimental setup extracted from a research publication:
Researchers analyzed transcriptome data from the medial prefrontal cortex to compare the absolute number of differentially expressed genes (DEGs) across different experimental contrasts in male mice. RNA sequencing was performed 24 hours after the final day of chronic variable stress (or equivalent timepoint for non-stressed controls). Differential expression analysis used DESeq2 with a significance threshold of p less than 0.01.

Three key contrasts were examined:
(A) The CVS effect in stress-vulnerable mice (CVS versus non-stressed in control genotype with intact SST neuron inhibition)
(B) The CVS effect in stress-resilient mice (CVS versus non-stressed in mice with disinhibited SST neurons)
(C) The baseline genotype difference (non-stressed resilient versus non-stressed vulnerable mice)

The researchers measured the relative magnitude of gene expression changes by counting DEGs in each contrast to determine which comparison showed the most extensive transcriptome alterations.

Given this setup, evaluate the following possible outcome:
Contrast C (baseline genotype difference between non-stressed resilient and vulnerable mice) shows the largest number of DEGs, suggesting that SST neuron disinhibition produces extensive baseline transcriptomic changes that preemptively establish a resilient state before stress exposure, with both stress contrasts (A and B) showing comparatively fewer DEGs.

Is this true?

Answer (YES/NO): NO